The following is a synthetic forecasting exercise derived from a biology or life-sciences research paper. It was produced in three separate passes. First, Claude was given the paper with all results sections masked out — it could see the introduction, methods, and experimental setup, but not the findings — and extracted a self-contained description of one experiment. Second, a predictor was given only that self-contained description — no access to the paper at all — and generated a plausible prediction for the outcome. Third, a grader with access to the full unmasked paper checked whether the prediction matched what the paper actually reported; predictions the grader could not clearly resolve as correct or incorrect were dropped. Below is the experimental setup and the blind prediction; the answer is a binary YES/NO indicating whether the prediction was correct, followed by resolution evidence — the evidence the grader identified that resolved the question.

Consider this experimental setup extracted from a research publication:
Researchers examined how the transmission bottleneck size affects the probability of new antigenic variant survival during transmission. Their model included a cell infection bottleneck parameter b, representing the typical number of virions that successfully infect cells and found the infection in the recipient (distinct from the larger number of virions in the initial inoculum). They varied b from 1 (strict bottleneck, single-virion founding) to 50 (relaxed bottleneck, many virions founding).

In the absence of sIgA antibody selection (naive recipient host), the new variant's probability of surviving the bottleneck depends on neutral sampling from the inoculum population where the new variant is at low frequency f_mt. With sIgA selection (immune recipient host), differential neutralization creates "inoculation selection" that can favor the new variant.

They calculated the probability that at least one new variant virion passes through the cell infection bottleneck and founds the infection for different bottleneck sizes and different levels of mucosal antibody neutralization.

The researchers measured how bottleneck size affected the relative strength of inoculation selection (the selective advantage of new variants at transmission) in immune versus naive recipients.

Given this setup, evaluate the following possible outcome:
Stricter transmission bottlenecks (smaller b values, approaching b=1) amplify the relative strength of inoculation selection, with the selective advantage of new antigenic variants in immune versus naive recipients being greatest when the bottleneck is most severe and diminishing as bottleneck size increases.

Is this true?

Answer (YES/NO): YES